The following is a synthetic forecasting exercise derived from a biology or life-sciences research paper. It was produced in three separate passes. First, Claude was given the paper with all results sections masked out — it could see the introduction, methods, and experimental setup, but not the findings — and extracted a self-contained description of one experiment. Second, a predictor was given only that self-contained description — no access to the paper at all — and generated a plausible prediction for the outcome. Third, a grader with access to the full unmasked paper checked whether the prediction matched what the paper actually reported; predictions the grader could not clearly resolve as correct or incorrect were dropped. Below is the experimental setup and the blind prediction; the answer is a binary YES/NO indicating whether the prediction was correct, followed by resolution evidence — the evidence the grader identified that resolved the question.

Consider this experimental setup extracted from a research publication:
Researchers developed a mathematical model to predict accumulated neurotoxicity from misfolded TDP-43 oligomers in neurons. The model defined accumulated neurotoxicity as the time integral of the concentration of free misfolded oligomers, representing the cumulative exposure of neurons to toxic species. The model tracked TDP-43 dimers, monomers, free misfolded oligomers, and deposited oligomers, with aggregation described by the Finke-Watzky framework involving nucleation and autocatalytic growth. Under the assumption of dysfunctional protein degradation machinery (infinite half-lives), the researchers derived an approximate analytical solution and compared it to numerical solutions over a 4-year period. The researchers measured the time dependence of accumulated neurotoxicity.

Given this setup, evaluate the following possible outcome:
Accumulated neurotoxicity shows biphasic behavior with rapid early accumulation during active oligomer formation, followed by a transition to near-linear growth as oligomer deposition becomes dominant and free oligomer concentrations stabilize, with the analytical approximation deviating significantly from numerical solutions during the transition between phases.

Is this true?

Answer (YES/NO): NO